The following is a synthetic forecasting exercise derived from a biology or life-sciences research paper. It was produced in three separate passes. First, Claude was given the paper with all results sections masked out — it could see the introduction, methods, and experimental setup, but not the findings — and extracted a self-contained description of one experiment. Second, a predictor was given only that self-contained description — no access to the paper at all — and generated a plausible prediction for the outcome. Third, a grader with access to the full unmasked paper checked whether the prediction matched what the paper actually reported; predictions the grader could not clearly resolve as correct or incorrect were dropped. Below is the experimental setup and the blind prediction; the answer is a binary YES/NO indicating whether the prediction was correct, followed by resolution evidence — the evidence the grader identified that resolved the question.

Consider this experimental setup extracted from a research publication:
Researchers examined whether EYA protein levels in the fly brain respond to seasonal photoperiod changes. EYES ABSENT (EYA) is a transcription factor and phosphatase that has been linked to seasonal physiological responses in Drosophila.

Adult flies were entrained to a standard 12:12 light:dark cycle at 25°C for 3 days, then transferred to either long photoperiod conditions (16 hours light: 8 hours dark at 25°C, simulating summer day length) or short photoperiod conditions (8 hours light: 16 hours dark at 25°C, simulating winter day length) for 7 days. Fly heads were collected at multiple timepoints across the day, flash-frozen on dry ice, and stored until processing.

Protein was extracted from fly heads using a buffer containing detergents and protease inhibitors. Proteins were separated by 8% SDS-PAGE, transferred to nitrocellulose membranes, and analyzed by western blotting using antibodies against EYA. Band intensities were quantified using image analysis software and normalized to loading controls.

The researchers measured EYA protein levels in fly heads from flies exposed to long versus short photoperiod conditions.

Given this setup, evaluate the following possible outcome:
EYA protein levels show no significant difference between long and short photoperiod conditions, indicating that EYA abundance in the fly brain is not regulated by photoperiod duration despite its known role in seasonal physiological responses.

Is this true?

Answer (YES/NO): NO